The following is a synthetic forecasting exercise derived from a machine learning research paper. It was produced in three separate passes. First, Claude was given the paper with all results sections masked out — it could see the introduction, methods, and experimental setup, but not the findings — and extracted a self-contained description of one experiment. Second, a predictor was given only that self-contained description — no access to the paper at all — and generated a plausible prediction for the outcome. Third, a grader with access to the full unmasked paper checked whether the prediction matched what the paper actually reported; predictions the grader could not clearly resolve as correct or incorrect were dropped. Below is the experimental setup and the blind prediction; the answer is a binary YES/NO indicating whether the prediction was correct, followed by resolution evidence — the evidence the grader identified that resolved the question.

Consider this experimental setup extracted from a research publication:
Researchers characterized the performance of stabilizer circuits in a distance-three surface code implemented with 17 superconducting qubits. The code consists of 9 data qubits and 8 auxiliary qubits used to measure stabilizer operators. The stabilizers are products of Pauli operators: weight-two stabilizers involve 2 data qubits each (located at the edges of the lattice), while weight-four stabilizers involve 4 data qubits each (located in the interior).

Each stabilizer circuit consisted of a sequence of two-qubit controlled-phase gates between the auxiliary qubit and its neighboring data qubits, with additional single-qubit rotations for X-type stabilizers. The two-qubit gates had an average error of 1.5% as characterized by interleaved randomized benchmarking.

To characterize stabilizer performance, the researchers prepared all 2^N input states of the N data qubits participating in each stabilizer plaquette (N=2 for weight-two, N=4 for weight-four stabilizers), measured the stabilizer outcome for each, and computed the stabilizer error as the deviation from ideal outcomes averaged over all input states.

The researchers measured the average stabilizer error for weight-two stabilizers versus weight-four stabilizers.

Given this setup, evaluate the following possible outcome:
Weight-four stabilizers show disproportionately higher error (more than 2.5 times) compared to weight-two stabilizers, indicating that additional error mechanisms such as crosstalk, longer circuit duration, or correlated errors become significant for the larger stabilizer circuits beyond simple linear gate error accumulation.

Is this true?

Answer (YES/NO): NO